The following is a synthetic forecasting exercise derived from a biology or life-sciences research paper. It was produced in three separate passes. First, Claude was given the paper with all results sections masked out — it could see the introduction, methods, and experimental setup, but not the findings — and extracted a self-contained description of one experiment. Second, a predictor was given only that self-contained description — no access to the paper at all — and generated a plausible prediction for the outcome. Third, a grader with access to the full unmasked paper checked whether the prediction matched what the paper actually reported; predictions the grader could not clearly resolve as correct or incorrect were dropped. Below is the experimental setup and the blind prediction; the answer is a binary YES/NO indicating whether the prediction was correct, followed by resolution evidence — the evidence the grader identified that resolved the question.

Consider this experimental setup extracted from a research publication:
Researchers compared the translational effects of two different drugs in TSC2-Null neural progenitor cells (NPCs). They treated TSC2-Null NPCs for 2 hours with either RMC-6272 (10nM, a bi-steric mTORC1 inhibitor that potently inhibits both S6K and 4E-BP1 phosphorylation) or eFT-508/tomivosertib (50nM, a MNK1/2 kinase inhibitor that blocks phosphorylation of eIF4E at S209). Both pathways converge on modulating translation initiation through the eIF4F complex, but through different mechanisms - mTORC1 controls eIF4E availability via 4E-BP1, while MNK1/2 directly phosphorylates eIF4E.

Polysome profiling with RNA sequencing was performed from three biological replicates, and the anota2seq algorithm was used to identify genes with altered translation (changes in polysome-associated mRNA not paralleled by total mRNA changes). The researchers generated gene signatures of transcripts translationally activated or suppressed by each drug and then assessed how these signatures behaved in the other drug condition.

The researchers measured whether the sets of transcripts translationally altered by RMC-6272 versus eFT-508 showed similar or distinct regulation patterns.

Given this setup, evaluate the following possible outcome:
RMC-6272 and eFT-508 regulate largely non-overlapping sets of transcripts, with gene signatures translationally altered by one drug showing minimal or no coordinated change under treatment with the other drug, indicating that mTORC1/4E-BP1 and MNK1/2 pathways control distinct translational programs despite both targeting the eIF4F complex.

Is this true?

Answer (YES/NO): NO